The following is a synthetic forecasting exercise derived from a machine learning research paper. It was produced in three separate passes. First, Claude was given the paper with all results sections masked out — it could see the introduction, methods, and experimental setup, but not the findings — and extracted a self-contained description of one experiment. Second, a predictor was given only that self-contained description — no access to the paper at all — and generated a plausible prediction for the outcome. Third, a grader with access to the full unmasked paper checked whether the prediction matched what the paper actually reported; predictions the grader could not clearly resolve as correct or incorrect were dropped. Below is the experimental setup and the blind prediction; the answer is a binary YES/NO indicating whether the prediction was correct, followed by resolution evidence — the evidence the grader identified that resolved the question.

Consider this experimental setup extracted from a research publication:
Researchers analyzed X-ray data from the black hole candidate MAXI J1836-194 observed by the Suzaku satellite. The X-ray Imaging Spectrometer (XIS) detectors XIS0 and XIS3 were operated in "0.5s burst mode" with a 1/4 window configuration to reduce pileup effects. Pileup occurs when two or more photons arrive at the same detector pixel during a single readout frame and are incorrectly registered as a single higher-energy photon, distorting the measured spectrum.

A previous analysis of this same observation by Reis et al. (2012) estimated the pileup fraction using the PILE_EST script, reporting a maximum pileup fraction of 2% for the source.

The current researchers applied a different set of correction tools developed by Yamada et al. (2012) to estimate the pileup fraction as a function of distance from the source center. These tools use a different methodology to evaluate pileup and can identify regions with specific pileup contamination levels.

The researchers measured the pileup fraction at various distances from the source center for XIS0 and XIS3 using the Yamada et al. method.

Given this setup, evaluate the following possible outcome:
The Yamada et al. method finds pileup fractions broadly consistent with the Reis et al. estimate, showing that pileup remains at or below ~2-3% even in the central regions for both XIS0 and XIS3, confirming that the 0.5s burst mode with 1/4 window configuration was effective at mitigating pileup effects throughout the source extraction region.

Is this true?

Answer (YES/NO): NO